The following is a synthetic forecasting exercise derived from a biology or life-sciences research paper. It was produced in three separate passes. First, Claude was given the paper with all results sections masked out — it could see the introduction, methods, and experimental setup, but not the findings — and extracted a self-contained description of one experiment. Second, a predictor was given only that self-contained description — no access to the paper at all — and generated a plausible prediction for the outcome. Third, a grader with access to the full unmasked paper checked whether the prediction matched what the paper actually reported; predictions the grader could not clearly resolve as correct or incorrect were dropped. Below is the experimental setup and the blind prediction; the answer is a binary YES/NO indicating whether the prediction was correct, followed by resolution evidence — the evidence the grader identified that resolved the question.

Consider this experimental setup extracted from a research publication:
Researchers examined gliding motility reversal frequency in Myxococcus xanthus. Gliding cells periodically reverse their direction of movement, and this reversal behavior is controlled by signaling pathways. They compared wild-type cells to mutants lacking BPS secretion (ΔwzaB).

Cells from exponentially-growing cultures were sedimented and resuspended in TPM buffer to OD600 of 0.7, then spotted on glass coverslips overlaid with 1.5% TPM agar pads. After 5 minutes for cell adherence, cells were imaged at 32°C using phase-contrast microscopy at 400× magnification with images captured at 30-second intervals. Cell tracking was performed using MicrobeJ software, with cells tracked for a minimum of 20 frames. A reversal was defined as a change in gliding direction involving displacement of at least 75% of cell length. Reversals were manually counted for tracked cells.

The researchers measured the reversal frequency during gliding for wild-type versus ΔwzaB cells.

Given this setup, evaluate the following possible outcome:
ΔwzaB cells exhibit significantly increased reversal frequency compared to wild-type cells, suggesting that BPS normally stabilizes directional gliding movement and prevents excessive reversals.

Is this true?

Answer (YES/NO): YES